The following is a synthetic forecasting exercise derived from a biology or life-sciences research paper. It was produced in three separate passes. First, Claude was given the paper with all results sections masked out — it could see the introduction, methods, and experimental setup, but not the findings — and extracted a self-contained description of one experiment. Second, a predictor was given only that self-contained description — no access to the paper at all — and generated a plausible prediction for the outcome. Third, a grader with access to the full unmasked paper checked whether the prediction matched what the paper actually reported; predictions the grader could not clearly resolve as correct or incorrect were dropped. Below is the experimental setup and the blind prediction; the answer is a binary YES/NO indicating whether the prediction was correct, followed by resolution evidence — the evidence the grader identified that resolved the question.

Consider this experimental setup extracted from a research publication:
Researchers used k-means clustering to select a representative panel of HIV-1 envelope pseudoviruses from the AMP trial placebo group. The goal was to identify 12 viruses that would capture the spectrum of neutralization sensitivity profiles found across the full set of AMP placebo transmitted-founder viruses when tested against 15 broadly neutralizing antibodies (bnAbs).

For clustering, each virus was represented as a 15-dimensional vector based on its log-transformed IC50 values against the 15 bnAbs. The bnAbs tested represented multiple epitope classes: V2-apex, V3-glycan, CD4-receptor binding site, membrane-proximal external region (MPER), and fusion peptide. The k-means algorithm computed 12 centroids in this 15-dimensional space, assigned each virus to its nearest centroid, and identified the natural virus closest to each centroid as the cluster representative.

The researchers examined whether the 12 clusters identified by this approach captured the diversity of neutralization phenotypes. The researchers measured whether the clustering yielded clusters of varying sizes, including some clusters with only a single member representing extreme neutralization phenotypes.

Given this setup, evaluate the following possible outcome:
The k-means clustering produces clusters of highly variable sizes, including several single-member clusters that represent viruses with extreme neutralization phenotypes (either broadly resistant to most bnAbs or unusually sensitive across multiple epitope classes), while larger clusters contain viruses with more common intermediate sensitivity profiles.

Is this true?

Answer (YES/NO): YES